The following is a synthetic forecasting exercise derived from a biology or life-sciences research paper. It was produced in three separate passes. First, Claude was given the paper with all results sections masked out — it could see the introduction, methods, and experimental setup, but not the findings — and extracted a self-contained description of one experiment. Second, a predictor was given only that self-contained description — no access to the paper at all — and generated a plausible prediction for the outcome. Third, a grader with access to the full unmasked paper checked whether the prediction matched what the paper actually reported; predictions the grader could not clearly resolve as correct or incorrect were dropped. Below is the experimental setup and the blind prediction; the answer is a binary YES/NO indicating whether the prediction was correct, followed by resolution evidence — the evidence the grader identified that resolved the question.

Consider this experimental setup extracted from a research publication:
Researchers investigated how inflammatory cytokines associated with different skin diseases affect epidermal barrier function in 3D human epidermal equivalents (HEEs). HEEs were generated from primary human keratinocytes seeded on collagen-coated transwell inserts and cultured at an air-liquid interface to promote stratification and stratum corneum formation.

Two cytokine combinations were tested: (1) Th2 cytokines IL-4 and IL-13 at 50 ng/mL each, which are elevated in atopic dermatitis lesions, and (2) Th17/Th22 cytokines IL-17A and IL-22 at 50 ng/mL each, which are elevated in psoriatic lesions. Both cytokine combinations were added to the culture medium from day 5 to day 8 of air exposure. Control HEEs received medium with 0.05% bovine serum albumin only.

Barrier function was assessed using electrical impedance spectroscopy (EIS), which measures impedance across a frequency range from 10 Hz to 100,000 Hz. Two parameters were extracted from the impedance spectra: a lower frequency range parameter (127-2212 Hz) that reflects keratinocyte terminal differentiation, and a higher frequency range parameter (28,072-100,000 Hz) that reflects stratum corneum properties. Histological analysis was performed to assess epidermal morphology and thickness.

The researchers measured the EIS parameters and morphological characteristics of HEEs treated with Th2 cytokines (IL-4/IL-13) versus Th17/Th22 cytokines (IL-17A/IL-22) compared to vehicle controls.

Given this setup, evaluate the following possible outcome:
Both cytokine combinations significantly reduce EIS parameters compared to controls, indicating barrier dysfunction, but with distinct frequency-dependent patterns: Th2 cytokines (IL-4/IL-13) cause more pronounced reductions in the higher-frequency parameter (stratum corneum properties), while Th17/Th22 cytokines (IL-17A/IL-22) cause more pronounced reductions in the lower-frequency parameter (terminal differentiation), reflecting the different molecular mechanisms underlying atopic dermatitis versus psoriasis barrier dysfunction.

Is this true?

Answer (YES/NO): NO